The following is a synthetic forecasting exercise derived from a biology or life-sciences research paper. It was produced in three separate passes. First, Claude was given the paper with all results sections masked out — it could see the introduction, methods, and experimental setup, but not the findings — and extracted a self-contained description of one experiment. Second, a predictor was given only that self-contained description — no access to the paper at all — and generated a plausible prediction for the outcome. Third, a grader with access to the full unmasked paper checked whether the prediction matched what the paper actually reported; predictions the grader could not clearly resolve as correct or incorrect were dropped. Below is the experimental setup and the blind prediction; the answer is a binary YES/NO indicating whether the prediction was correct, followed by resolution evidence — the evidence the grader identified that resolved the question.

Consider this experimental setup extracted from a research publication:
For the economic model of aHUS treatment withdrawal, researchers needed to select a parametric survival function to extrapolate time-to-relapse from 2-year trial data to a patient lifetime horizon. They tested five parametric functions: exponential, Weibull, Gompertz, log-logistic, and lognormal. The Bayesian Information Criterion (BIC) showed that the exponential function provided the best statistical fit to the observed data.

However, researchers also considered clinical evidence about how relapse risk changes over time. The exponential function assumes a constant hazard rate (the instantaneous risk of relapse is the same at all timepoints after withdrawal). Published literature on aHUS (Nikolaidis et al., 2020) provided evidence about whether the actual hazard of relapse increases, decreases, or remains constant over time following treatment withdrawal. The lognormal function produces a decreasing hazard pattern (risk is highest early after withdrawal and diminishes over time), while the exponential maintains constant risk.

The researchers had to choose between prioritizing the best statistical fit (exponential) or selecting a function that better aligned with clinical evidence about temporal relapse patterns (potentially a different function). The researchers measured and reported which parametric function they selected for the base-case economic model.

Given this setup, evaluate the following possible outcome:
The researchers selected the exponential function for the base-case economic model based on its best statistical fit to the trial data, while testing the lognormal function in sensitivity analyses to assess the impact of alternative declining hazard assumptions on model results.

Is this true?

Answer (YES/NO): NO